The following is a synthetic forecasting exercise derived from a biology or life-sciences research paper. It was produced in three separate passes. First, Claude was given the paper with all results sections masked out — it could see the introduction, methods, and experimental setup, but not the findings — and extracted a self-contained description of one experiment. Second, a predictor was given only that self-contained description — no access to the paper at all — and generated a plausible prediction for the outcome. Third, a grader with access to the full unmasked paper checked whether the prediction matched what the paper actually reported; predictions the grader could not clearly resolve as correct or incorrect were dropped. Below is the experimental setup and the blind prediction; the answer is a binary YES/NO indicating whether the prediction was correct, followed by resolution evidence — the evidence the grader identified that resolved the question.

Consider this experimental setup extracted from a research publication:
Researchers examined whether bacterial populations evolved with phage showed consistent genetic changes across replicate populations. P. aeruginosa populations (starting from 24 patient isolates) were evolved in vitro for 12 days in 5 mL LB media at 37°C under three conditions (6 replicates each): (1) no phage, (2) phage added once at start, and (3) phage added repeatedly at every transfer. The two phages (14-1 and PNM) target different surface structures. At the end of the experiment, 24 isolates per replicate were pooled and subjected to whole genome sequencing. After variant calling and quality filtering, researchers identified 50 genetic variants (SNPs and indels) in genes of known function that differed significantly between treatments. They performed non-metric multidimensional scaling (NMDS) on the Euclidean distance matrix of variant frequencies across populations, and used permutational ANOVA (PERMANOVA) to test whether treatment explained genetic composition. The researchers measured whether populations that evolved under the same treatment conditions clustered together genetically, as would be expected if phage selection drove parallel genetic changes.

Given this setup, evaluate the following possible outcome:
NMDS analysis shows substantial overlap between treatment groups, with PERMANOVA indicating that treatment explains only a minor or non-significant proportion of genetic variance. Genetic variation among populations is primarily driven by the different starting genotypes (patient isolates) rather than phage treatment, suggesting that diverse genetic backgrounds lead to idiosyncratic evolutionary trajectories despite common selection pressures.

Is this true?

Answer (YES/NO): NO